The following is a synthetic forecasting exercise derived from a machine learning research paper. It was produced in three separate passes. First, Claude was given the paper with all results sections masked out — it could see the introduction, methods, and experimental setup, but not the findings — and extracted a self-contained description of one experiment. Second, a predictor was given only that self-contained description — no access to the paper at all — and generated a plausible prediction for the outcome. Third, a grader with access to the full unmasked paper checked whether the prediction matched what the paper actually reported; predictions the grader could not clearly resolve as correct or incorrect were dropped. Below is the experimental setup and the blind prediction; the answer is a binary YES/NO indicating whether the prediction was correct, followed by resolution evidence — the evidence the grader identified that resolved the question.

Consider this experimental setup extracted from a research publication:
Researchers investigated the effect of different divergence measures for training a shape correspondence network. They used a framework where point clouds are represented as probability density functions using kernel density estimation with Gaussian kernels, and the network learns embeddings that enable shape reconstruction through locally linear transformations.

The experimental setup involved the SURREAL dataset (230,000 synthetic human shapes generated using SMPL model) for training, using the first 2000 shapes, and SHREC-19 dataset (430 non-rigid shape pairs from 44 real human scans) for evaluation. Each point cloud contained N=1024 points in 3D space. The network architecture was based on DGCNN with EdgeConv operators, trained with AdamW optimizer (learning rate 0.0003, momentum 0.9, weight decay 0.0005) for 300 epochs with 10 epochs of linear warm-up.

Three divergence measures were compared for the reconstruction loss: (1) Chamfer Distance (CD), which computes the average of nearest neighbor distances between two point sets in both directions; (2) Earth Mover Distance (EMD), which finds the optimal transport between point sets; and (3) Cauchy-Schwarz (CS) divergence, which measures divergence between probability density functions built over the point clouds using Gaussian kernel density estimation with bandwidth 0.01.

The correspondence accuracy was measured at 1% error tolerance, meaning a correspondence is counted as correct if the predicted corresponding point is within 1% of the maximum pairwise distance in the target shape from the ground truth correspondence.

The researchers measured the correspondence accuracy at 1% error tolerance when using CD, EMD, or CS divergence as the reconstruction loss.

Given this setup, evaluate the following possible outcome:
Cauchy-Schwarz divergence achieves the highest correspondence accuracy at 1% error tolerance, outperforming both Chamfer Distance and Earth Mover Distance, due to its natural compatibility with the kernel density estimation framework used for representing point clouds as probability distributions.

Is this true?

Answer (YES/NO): YES